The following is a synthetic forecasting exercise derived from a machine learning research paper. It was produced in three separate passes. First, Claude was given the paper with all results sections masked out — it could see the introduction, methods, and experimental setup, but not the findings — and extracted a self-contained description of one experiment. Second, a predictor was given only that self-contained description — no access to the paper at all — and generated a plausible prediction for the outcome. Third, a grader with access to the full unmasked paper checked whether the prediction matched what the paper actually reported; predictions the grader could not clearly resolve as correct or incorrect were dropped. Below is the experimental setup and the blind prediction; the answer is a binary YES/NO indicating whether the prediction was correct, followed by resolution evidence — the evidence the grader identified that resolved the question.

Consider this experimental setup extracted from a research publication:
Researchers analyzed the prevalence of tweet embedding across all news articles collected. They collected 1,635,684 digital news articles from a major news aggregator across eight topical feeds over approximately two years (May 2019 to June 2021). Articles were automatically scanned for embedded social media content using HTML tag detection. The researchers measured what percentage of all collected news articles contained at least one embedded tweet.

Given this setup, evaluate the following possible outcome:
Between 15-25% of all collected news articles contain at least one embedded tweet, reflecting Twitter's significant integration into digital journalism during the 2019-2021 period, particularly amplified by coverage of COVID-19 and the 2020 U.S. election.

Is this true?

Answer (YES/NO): NO